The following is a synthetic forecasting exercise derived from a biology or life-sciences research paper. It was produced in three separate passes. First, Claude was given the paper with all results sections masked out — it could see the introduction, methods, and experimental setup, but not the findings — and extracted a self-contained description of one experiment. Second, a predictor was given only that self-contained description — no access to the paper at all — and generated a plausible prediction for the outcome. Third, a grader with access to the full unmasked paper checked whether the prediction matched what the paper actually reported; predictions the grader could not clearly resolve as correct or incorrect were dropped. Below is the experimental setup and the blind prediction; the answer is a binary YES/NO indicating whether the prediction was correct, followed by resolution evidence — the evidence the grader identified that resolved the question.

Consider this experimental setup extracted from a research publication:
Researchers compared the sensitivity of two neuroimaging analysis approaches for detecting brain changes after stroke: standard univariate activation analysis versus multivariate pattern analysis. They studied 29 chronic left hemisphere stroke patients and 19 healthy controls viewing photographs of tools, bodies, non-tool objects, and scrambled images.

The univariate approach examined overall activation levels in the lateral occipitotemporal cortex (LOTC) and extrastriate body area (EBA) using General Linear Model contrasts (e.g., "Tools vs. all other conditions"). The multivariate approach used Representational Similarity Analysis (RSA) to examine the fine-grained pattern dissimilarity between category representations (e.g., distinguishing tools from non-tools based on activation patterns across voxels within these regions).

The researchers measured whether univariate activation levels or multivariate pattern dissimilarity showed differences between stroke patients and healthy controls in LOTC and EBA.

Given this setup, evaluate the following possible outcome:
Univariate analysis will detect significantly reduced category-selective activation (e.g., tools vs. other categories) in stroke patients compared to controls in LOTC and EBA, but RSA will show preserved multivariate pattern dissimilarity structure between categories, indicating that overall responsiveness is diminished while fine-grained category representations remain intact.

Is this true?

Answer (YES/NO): NO